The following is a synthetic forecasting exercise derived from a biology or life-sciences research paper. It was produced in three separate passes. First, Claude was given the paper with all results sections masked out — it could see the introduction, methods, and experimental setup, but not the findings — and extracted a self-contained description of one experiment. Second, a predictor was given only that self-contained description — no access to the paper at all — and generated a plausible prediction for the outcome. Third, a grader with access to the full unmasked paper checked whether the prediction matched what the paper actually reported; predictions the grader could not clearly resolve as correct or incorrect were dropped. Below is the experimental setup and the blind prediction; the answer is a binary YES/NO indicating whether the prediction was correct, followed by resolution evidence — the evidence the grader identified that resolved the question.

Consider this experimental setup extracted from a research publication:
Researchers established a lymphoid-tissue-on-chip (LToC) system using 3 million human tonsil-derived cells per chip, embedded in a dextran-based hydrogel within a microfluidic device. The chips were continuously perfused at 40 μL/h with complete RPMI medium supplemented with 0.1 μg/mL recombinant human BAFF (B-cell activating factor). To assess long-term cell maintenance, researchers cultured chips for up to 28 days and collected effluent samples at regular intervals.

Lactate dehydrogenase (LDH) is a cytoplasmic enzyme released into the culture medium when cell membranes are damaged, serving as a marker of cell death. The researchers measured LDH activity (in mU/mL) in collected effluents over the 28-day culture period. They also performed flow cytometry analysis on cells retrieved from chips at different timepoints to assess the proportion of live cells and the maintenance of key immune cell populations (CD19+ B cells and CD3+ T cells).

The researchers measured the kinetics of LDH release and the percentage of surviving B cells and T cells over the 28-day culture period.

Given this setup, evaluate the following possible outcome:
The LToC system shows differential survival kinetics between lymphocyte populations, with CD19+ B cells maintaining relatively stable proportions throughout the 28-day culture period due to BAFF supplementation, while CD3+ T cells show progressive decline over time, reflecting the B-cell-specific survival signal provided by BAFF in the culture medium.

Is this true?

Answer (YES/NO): NO